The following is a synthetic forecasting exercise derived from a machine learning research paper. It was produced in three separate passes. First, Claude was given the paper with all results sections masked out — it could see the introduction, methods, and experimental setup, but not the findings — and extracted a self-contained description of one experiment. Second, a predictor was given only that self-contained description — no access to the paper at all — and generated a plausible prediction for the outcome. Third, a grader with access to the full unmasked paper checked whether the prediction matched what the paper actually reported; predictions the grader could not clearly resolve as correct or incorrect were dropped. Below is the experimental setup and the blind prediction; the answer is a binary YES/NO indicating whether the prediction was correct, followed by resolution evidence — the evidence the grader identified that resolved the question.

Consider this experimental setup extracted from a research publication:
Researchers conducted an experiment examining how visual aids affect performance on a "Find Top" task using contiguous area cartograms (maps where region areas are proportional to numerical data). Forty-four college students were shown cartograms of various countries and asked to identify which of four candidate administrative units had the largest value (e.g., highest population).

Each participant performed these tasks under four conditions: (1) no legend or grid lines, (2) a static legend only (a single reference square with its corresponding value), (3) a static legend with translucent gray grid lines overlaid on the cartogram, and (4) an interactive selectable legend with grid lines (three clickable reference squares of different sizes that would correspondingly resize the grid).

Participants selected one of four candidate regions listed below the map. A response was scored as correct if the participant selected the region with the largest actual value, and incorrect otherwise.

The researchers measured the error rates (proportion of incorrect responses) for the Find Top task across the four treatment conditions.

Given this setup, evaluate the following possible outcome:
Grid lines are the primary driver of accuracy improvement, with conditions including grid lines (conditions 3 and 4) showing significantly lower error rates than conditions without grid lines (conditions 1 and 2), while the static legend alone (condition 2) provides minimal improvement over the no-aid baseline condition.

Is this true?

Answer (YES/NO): NO